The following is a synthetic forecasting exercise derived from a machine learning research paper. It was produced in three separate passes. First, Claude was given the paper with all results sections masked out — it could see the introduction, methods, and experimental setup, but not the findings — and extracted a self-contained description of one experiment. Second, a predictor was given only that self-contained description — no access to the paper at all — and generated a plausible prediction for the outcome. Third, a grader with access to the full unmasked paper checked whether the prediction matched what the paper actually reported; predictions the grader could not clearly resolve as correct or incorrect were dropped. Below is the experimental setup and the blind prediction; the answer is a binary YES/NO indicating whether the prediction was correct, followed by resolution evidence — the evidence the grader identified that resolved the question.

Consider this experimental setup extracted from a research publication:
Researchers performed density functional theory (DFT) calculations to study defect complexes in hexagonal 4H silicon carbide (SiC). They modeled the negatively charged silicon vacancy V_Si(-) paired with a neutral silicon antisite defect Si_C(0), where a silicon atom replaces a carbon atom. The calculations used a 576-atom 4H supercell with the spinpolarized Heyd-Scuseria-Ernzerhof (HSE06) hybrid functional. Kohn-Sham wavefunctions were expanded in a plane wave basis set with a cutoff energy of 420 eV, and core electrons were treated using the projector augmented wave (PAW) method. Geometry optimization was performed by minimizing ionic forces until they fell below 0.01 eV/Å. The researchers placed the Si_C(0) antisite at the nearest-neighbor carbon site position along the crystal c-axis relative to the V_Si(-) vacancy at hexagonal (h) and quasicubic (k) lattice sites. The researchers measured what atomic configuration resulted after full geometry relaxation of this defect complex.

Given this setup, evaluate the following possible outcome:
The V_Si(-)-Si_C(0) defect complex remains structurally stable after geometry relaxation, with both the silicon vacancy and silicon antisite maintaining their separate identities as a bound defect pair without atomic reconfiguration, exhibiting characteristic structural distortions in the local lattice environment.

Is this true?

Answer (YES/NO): NO